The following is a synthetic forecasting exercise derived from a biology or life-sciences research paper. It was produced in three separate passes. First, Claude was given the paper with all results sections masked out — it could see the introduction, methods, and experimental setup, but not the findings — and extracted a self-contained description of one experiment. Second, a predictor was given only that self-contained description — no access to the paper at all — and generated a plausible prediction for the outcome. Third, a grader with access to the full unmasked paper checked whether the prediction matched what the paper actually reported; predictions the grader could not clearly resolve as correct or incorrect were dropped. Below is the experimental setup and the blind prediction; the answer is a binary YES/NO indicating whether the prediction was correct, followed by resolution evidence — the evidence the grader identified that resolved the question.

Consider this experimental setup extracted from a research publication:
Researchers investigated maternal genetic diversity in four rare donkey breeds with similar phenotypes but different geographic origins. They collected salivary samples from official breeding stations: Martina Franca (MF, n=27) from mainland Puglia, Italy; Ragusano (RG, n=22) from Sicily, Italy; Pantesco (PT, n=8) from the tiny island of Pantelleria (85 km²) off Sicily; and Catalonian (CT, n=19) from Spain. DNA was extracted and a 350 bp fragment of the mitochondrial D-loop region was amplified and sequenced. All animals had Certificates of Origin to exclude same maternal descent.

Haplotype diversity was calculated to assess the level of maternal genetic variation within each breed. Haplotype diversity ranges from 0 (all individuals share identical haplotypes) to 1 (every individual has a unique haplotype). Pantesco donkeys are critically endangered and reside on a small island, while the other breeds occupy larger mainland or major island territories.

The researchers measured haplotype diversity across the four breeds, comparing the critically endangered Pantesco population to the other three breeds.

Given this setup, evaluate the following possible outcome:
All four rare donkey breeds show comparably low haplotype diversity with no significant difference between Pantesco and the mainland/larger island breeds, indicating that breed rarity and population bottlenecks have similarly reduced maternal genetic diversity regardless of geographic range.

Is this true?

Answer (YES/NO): NO